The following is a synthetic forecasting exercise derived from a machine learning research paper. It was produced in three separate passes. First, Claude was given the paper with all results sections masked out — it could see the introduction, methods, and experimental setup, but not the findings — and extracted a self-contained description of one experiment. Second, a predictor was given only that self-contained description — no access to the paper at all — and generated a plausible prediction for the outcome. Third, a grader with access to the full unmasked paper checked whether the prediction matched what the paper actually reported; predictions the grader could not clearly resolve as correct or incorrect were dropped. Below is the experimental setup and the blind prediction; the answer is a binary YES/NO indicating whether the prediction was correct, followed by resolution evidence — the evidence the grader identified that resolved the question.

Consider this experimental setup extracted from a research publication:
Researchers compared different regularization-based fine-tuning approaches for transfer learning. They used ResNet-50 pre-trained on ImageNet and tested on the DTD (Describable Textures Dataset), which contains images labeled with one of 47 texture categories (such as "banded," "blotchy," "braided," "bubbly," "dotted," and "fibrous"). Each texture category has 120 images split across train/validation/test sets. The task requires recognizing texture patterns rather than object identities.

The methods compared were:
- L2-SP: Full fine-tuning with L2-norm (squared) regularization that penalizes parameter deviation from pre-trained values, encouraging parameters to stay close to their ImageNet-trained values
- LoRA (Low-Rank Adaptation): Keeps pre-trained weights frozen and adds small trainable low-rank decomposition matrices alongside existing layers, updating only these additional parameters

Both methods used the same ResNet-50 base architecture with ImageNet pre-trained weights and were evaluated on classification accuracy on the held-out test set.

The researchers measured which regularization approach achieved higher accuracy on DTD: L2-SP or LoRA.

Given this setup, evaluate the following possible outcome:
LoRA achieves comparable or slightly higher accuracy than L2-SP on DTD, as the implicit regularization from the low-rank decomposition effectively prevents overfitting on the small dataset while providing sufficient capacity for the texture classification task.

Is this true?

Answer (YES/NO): NO